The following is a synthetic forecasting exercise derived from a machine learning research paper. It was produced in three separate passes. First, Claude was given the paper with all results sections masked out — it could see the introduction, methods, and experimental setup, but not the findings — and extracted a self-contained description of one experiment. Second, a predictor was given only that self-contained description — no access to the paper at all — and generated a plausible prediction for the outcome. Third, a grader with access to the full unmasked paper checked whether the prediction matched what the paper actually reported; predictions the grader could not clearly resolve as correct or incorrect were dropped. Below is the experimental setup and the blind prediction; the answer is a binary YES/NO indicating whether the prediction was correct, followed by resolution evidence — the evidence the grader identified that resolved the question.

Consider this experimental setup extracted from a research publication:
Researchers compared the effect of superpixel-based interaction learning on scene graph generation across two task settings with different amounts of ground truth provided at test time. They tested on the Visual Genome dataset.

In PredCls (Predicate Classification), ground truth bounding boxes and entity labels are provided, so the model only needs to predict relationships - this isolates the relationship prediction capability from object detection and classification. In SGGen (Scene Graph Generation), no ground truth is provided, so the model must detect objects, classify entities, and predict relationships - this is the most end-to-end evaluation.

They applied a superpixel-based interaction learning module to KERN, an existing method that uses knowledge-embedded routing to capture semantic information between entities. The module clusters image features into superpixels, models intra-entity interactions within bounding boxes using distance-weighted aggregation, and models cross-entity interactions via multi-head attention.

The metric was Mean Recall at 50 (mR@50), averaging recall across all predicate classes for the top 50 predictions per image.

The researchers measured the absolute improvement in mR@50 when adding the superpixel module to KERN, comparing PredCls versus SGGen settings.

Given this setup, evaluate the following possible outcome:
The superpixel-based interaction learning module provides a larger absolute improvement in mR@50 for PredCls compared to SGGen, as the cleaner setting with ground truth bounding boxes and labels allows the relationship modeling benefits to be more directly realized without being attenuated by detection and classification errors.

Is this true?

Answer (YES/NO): YES